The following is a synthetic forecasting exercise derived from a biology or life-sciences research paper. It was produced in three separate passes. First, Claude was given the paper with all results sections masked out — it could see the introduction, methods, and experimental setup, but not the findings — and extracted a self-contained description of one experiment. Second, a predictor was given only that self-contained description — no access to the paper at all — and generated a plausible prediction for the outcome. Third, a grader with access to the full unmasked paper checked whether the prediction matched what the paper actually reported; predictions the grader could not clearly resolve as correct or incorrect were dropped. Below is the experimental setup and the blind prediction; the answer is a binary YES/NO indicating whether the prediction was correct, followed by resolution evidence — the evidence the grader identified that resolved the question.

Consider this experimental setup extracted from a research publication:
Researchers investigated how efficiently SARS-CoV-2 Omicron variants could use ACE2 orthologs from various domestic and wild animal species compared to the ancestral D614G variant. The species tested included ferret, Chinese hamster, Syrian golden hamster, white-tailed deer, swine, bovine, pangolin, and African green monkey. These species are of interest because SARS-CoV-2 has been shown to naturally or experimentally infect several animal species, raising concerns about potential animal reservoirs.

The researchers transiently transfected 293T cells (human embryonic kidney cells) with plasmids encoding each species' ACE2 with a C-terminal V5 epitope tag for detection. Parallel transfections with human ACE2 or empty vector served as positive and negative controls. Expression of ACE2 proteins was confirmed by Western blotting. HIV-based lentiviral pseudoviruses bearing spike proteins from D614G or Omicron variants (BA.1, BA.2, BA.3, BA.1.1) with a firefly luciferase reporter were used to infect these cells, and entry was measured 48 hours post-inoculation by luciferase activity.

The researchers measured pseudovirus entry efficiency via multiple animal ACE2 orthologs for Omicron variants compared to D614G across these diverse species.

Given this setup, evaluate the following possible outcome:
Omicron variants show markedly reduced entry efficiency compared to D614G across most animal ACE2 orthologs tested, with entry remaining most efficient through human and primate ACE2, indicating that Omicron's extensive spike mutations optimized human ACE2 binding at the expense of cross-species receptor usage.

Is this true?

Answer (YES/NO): NO